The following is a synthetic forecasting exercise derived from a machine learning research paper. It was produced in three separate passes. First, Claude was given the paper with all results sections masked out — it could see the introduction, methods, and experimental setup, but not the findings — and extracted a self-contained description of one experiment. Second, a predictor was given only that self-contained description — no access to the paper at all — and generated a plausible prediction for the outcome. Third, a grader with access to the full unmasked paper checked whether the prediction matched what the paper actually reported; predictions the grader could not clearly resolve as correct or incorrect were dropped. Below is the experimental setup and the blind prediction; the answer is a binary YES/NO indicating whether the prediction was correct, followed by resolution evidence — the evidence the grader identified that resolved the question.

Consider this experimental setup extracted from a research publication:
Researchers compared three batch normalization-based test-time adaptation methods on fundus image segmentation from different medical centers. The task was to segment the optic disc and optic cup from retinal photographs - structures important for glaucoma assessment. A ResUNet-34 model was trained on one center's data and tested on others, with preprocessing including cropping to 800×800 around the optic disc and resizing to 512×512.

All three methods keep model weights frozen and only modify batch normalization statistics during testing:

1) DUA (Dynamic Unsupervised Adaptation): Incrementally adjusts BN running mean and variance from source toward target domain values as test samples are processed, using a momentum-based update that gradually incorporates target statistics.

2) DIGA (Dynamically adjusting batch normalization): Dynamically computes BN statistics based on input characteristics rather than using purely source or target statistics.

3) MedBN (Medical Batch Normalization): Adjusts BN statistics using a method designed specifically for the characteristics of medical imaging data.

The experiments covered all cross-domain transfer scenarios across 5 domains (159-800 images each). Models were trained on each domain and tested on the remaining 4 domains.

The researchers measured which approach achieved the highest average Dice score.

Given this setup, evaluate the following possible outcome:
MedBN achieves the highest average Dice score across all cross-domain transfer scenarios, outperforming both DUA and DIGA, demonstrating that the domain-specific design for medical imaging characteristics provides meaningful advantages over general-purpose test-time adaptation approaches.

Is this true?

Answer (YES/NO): NO